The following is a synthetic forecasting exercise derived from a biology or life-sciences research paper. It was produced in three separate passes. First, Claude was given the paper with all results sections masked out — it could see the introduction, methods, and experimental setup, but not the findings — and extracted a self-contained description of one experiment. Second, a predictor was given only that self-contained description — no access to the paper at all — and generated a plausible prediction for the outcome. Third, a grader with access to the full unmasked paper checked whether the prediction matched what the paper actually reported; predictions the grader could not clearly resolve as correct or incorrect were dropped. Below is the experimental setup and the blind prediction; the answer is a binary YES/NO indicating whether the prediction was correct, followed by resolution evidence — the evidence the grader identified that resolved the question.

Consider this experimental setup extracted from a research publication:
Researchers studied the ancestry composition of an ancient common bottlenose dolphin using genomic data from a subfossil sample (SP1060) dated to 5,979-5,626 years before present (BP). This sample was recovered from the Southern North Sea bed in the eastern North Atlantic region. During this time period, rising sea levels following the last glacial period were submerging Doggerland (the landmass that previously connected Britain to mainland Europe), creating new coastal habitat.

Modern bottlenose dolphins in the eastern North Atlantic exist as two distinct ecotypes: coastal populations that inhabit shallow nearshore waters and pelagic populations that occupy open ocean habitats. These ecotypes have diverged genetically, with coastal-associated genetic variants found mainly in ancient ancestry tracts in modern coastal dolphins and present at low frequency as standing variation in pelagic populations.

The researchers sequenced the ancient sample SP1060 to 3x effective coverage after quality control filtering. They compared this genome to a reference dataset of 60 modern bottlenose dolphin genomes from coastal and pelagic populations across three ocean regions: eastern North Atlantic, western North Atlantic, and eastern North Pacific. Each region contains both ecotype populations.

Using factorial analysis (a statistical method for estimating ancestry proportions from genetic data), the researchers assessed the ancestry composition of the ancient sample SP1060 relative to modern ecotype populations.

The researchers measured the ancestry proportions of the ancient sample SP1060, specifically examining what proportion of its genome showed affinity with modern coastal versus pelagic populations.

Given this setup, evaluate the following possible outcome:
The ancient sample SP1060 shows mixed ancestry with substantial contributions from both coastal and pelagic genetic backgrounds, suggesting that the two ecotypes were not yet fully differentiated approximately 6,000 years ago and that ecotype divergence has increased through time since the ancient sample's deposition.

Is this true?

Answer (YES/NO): NO